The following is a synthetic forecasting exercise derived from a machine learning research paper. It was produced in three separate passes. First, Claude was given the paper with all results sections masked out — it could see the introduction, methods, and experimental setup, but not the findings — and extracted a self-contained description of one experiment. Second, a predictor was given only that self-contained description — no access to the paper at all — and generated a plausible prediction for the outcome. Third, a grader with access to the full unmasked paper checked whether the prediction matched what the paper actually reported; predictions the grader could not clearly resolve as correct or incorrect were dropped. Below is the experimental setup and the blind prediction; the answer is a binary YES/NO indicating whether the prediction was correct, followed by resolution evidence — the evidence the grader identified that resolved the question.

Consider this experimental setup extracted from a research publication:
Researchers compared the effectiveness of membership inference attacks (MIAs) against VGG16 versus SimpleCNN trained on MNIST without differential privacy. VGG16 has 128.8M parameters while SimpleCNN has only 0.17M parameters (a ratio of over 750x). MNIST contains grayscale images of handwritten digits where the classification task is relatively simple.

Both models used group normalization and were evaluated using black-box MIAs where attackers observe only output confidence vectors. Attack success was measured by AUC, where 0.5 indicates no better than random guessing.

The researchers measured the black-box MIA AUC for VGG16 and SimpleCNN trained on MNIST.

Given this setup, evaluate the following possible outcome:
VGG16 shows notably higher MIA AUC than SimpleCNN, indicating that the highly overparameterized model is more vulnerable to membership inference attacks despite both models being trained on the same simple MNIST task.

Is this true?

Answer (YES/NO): NO